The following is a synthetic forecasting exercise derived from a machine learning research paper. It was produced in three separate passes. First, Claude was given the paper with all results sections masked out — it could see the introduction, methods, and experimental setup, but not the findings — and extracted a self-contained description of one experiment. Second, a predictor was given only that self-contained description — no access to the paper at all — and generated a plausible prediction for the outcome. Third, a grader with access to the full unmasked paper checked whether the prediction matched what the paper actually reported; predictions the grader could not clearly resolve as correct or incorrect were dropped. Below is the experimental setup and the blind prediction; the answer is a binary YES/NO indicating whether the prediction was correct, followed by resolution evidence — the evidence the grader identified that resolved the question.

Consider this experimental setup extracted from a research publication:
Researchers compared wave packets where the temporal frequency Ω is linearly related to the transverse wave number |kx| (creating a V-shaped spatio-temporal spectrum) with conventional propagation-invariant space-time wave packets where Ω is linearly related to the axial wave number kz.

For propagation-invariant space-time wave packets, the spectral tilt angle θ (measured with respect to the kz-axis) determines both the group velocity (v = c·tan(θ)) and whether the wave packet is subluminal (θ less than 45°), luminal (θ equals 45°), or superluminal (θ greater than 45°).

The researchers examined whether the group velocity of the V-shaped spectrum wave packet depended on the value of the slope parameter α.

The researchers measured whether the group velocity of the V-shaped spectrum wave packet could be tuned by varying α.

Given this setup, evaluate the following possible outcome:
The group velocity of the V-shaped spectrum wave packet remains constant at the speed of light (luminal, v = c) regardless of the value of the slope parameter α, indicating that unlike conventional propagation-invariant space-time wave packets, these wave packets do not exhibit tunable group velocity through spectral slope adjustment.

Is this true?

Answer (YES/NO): YES